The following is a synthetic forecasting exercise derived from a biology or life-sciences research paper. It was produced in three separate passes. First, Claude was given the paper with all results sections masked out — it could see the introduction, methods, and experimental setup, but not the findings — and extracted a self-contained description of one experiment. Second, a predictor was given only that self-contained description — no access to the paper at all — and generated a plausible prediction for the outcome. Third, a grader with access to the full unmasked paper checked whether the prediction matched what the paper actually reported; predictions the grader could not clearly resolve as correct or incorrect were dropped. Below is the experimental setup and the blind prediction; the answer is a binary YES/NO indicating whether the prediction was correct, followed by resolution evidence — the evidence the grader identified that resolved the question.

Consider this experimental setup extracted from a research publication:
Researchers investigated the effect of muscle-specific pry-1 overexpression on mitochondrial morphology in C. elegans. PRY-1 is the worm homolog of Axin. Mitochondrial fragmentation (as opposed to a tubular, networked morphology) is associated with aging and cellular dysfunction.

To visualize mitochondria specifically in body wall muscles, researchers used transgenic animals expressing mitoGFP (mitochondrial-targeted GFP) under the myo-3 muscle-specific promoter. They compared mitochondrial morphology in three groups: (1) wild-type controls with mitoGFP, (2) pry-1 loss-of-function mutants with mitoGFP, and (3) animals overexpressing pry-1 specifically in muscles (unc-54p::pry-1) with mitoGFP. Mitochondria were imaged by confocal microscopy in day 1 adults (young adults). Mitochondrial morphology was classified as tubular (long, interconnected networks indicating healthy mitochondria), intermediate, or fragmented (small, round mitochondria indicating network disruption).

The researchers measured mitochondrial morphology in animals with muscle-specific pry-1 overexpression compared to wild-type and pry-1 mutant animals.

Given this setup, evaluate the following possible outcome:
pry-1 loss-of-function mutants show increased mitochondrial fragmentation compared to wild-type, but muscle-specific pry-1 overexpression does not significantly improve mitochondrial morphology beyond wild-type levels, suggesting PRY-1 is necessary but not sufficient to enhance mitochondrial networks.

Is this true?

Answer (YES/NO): NO